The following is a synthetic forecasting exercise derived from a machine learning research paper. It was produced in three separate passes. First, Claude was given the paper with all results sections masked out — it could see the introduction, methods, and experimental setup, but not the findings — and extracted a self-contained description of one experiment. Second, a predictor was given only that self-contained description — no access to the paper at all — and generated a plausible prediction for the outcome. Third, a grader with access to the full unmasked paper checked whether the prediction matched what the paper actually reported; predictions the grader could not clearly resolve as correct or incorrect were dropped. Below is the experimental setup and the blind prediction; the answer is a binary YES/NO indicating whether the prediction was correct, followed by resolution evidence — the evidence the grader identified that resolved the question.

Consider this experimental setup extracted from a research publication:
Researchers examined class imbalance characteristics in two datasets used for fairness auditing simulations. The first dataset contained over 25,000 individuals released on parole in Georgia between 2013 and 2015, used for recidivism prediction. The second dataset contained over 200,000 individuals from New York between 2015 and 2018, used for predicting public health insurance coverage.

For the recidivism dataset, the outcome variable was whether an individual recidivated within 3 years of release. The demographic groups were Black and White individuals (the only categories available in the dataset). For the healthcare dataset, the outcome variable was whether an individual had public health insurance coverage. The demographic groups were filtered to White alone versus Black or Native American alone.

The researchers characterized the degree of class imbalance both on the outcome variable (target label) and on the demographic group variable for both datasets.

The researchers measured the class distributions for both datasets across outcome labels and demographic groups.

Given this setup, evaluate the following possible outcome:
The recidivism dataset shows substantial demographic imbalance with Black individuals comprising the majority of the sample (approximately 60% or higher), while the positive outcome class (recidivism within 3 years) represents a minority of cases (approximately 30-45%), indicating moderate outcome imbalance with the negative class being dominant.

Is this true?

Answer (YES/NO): NO